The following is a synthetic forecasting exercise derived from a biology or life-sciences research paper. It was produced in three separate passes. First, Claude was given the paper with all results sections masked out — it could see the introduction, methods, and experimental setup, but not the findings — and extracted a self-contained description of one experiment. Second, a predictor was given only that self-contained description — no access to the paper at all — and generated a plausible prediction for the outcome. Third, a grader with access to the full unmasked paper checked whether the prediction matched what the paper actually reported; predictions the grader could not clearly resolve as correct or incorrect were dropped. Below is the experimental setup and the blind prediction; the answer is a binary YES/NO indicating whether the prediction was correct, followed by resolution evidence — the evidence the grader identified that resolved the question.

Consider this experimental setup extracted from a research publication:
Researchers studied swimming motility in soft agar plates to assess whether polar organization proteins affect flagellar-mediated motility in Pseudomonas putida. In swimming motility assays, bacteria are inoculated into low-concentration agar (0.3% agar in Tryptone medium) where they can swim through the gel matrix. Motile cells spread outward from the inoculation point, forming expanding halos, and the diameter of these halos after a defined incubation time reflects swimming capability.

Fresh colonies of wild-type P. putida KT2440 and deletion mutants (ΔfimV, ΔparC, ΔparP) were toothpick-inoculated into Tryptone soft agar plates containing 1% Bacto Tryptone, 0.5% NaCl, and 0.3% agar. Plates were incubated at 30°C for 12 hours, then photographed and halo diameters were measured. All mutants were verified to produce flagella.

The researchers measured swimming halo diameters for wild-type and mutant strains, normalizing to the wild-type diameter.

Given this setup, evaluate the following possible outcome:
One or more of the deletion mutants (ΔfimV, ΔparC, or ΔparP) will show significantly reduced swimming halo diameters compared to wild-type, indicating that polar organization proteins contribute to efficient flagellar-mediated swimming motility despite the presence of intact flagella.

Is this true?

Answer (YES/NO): YES